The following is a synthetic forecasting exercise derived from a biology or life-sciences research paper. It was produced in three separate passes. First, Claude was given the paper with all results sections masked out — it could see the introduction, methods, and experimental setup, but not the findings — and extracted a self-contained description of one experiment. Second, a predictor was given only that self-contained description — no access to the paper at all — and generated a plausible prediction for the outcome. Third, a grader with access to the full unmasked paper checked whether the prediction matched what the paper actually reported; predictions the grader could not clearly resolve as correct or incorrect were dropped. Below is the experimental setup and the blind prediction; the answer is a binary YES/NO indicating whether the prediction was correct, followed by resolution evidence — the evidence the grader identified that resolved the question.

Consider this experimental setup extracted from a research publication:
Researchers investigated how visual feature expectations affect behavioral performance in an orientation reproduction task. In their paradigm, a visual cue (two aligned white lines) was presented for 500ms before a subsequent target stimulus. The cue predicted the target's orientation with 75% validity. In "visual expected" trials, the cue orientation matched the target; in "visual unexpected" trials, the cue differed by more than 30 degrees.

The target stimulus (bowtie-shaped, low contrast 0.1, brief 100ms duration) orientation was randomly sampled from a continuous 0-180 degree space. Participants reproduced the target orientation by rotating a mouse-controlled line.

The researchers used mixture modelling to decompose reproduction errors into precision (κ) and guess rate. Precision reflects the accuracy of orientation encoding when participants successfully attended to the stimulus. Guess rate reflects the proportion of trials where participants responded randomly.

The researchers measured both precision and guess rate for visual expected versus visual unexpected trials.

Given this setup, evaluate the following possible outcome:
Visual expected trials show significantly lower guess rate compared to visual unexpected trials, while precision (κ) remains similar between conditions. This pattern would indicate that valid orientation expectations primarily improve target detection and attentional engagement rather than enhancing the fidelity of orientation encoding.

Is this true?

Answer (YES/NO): YES